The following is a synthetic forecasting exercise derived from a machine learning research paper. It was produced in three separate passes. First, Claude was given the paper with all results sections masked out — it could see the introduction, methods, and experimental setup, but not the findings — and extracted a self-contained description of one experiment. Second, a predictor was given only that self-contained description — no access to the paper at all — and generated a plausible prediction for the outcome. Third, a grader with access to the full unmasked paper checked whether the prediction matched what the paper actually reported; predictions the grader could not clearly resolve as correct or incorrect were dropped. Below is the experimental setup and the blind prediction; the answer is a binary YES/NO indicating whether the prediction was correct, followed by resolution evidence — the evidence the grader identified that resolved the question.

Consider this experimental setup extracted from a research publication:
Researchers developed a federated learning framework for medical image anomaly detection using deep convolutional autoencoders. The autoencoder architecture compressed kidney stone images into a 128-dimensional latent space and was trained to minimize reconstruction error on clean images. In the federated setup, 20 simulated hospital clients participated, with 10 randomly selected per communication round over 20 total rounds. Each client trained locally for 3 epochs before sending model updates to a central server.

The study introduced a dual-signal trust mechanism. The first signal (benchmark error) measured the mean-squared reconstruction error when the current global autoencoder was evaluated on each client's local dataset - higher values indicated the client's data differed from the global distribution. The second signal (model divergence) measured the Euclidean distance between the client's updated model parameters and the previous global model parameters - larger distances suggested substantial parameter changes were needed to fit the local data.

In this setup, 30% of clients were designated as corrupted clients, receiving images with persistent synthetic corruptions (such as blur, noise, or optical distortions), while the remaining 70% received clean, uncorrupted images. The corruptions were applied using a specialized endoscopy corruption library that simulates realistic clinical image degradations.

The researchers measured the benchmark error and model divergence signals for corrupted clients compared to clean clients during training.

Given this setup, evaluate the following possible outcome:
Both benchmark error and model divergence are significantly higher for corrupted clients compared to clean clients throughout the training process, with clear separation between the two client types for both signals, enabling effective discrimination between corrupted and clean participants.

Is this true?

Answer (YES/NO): NO